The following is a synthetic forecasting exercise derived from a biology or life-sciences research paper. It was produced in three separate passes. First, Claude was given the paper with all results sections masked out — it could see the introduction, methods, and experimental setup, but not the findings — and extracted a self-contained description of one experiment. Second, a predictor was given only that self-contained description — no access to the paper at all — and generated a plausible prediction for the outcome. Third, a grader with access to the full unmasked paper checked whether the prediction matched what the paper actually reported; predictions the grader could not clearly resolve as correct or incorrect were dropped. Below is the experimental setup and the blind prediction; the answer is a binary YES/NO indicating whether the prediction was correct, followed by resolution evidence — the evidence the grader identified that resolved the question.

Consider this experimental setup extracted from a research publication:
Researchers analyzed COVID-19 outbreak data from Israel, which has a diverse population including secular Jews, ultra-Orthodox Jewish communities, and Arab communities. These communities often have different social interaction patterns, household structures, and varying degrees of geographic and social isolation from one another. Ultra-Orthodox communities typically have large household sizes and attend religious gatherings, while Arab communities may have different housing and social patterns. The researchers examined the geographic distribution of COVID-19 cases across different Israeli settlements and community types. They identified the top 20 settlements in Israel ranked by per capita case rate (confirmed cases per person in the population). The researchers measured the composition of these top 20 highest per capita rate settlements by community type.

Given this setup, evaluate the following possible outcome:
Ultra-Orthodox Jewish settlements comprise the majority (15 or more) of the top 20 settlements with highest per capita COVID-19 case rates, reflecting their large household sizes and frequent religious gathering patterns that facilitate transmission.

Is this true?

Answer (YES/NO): YES